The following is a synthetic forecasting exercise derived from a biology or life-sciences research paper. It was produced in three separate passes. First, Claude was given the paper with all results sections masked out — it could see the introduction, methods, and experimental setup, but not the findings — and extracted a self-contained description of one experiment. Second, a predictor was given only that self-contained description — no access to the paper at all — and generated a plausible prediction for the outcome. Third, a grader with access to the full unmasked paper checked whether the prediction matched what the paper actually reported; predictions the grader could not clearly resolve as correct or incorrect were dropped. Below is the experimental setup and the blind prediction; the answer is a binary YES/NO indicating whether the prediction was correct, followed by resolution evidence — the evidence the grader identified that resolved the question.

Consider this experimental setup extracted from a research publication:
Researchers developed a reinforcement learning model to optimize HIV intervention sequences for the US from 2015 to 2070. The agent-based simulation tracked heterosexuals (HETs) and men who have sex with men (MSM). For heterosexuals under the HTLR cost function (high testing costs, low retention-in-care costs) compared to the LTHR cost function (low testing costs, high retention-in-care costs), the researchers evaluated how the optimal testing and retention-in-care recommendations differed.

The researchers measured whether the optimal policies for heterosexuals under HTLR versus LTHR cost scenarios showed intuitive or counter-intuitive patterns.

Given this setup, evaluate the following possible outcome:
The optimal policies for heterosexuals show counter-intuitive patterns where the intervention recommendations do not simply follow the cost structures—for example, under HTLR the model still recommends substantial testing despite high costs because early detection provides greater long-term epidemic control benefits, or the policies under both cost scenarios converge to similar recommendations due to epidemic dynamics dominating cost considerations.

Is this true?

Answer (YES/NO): NO